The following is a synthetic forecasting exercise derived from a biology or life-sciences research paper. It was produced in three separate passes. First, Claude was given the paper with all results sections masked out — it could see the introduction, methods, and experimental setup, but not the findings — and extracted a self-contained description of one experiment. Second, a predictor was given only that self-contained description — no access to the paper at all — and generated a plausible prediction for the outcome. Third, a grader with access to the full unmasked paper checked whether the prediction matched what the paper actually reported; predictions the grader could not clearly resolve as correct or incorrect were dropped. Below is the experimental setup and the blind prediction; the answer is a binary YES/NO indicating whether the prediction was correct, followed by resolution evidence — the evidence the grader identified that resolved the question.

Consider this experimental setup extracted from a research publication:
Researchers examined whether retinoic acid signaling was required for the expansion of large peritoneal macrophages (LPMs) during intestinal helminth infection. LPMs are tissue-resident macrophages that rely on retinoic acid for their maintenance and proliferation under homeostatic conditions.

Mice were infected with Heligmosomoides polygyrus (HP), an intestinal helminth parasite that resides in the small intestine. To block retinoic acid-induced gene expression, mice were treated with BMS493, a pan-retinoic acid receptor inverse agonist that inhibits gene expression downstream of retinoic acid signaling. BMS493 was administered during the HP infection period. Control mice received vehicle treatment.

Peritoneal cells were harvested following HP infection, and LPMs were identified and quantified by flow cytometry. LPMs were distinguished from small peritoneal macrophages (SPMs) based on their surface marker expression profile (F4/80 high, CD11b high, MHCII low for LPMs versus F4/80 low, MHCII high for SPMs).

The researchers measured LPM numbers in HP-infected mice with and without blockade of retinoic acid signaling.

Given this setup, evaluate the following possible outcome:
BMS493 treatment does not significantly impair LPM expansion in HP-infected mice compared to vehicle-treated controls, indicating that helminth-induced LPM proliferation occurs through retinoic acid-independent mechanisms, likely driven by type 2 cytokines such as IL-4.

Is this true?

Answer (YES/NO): NO